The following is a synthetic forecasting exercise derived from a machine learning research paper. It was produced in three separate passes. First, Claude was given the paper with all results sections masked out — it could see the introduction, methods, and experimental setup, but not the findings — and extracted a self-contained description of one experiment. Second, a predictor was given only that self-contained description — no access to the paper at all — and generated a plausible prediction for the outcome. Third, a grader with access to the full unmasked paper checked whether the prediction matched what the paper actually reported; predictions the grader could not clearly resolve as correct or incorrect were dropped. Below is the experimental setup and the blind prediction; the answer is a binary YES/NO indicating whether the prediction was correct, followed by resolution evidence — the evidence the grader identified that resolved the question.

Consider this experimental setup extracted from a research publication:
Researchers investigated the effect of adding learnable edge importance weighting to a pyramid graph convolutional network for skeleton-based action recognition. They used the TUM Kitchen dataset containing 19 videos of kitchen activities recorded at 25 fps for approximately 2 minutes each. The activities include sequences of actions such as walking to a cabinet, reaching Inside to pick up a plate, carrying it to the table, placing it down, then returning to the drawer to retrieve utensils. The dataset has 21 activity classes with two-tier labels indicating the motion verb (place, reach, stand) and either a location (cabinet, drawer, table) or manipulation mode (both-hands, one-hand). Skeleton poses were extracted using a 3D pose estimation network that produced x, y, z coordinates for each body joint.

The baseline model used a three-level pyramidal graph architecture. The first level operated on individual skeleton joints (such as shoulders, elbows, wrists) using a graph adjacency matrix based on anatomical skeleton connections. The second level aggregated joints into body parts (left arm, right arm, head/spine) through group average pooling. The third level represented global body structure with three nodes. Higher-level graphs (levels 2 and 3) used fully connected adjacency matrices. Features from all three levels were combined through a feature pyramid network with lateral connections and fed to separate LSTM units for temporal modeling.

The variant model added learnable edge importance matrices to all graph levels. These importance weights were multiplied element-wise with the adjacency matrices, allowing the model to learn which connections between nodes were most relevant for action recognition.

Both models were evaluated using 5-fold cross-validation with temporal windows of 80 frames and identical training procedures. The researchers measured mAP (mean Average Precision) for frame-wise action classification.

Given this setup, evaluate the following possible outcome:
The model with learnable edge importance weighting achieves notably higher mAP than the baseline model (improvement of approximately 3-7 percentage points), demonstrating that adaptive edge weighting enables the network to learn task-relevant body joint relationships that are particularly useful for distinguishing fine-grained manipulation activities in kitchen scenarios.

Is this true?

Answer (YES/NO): NO